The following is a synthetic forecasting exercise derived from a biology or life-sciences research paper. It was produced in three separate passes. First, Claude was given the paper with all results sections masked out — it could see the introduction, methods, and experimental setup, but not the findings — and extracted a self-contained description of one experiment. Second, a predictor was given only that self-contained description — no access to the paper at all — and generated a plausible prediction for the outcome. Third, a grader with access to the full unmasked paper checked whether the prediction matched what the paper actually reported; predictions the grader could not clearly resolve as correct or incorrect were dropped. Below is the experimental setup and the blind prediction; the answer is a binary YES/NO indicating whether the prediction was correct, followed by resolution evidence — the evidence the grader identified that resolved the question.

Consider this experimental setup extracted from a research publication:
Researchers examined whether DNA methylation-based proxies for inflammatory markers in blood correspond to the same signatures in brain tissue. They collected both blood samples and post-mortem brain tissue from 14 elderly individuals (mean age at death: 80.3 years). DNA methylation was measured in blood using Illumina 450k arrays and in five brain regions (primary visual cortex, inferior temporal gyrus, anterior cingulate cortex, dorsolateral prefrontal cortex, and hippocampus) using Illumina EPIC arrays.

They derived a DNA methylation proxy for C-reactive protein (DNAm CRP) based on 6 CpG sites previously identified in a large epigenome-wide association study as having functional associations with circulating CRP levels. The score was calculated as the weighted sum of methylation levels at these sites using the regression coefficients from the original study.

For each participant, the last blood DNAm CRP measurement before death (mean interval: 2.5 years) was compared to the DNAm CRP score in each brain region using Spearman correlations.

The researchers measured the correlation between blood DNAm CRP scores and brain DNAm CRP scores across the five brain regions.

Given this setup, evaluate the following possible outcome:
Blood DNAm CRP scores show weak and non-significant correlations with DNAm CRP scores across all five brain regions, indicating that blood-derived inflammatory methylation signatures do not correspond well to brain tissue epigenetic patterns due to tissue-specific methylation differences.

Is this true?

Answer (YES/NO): NO